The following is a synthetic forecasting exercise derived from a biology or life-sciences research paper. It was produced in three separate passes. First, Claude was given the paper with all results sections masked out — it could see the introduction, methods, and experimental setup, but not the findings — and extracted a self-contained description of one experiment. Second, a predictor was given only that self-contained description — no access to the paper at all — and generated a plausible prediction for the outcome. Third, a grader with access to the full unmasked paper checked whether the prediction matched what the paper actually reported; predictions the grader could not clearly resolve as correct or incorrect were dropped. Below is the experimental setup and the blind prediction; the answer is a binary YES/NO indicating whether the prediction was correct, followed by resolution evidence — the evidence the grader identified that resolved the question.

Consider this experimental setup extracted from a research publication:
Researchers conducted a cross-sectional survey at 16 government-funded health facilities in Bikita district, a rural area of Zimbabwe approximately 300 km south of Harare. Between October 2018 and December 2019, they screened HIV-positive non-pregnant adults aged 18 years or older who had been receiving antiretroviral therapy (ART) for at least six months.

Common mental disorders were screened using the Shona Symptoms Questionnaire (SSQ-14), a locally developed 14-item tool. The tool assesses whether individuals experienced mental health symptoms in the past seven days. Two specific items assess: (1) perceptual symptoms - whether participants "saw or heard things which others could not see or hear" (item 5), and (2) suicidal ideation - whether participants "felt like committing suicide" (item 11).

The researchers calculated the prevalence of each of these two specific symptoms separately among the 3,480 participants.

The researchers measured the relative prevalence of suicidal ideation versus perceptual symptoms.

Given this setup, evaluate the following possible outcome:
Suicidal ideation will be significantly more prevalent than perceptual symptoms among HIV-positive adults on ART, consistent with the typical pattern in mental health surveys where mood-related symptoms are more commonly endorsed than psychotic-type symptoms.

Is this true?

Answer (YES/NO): NO